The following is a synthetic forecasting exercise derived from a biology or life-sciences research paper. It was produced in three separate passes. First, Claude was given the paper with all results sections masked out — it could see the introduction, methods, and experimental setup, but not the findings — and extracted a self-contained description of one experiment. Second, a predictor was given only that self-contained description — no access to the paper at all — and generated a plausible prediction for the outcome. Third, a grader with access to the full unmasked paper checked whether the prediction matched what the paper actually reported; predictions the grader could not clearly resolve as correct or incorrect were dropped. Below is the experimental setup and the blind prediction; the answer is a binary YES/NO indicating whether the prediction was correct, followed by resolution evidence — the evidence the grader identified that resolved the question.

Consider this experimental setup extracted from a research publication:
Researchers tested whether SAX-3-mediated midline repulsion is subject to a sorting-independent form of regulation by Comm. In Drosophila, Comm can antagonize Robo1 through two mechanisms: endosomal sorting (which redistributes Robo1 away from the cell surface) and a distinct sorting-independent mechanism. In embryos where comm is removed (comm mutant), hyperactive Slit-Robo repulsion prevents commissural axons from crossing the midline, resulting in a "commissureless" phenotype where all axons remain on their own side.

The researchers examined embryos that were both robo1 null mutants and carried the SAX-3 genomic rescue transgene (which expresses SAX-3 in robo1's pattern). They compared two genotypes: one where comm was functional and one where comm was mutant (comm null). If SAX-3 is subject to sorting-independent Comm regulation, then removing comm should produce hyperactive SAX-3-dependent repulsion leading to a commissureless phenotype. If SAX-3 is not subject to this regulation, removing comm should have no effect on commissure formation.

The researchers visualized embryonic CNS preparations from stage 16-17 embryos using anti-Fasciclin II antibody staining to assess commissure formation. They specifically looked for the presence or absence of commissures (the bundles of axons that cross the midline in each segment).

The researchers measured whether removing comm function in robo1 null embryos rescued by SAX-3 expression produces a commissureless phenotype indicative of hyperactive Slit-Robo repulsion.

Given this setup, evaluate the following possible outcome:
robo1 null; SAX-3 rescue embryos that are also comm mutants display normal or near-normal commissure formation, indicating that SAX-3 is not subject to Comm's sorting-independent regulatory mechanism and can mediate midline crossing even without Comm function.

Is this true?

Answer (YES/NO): NO